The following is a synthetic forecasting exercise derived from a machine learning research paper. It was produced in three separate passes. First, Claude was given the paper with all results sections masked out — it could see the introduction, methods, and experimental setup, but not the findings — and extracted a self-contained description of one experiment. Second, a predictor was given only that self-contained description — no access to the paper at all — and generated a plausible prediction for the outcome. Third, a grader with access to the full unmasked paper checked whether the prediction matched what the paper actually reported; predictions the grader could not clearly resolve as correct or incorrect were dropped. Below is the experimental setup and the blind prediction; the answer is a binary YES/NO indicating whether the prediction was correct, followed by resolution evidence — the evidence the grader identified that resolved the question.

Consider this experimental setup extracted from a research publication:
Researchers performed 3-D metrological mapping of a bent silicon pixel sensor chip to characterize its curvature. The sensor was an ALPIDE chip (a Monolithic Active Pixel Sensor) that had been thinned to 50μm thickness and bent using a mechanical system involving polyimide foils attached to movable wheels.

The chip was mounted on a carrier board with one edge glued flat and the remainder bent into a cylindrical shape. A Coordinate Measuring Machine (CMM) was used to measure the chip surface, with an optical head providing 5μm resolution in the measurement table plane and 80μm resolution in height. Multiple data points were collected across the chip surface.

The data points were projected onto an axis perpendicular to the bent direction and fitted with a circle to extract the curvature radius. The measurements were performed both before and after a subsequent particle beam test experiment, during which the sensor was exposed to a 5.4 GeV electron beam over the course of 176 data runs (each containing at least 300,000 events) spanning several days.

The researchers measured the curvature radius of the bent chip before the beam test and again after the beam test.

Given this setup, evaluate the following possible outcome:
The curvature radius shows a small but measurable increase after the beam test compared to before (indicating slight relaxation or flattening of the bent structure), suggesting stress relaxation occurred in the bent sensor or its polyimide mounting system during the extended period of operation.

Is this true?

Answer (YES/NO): NO